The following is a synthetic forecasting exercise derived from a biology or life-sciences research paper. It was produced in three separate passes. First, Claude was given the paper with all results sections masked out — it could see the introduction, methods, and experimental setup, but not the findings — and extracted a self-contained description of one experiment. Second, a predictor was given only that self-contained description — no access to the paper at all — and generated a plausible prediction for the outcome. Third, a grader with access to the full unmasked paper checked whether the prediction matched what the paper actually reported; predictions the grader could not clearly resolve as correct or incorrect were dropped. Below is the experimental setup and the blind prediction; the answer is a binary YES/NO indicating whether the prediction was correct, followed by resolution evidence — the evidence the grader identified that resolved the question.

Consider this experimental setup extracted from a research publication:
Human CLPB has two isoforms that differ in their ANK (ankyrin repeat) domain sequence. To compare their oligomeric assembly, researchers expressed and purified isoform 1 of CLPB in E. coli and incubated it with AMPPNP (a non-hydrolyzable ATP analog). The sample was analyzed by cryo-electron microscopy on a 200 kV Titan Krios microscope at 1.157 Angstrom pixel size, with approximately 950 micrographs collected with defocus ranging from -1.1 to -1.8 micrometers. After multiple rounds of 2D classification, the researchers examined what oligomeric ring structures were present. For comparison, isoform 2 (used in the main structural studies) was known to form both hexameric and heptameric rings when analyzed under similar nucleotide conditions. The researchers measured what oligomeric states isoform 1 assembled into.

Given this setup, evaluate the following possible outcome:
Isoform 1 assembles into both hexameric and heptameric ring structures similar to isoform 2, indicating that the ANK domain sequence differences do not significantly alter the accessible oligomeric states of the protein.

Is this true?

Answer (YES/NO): NO